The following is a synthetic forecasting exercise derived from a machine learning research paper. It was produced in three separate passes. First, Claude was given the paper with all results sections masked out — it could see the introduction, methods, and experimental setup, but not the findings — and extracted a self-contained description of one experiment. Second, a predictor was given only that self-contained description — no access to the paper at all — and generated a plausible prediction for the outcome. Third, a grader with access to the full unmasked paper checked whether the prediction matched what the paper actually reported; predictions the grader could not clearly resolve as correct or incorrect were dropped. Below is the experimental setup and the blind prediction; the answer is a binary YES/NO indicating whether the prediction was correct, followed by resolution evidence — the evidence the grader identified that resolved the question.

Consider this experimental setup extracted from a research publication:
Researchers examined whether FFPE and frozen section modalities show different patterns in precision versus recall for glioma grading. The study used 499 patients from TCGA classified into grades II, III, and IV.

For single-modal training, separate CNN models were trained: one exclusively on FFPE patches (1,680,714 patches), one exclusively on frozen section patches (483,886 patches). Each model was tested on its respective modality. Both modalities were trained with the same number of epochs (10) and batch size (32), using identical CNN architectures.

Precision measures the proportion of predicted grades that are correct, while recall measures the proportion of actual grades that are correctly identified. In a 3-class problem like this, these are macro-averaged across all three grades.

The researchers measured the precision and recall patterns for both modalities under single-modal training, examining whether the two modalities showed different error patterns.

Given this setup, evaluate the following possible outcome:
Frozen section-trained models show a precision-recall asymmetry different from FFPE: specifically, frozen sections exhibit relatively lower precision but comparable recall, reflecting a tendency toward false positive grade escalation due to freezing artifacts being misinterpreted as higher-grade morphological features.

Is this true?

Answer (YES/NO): NO